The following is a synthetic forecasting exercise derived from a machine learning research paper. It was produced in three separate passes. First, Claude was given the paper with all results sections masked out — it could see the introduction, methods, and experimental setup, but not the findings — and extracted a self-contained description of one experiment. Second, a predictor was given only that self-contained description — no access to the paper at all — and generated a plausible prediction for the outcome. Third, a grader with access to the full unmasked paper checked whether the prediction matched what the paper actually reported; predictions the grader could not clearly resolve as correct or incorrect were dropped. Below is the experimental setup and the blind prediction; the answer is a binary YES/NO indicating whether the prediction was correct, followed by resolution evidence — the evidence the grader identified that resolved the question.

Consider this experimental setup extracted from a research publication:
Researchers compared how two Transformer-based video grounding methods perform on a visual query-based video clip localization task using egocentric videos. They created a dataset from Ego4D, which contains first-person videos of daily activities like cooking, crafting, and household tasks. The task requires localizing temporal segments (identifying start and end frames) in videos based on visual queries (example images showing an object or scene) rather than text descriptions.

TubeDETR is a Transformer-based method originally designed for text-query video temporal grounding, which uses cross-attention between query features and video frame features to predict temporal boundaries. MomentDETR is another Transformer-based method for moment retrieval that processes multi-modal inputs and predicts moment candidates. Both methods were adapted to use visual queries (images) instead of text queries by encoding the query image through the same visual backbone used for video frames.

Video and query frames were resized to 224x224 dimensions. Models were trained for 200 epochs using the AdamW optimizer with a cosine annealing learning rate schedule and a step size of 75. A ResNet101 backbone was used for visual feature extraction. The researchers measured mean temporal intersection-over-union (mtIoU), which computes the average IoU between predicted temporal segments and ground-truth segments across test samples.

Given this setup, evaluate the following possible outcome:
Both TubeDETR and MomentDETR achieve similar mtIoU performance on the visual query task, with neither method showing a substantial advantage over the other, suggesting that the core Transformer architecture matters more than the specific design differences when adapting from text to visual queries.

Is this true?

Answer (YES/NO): YES